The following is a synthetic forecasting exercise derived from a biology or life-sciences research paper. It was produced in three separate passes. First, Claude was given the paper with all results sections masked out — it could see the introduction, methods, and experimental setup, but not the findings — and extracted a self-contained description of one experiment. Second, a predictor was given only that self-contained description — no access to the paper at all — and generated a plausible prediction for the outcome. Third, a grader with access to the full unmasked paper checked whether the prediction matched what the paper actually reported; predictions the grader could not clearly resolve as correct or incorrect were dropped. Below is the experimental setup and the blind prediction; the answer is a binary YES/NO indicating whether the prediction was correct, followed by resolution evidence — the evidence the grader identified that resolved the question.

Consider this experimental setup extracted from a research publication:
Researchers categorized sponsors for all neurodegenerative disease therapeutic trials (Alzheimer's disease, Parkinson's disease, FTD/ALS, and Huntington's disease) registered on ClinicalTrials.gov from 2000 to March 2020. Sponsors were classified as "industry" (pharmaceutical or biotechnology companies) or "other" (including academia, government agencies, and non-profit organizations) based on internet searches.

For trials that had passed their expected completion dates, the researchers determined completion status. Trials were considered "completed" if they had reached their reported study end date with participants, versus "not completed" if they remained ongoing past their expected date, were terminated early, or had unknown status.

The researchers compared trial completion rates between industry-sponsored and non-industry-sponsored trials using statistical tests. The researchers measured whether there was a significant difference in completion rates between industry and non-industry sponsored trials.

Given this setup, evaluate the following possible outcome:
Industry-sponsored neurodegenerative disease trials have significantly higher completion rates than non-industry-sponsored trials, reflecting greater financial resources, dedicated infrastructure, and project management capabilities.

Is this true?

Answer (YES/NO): YES